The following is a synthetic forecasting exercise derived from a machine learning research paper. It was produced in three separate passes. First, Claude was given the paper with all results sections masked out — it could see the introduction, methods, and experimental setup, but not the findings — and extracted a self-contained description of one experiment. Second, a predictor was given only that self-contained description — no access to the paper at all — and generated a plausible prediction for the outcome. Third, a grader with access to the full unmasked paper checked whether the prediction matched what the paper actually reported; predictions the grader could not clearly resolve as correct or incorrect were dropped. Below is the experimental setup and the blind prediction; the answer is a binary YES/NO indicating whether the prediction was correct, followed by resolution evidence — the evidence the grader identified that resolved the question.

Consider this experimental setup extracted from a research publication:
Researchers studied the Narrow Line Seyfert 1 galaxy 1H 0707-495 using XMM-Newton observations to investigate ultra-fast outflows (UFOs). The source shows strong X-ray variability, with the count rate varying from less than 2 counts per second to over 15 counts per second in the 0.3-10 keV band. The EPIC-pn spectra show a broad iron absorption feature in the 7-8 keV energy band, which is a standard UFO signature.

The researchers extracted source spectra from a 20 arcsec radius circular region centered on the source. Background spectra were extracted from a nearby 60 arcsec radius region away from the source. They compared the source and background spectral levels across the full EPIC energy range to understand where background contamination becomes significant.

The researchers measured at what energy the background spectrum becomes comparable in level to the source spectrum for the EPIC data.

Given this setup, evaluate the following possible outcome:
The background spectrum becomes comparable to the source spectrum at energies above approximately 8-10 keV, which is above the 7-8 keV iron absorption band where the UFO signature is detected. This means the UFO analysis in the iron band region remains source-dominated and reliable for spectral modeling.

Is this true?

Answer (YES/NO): YES